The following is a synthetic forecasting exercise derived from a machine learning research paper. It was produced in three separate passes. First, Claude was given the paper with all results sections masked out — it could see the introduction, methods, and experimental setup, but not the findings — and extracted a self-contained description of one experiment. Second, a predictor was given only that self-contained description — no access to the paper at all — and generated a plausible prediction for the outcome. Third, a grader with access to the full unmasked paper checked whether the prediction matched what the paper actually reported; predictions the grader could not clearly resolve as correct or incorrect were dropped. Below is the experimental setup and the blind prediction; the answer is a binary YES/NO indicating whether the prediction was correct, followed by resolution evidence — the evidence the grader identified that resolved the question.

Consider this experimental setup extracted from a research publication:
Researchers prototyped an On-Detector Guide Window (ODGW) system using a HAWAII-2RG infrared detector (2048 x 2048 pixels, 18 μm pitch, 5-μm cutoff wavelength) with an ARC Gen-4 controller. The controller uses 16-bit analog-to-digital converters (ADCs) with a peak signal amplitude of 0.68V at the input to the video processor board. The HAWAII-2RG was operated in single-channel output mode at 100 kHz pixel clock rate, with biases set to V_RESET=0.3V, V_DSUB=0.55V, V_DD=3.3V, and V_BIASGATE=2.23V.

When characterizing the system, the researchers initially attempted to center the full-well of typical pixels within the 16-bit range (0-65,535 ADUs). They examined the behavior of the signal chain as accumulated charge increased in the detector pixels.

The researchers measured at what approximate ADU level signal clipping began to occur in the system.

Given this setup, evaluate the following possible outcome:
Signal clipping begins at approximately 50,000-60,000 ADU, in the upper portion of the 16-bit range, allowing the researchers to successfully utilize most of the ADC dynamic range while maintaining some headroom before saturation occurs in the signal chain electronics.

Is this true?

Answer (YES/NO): NO